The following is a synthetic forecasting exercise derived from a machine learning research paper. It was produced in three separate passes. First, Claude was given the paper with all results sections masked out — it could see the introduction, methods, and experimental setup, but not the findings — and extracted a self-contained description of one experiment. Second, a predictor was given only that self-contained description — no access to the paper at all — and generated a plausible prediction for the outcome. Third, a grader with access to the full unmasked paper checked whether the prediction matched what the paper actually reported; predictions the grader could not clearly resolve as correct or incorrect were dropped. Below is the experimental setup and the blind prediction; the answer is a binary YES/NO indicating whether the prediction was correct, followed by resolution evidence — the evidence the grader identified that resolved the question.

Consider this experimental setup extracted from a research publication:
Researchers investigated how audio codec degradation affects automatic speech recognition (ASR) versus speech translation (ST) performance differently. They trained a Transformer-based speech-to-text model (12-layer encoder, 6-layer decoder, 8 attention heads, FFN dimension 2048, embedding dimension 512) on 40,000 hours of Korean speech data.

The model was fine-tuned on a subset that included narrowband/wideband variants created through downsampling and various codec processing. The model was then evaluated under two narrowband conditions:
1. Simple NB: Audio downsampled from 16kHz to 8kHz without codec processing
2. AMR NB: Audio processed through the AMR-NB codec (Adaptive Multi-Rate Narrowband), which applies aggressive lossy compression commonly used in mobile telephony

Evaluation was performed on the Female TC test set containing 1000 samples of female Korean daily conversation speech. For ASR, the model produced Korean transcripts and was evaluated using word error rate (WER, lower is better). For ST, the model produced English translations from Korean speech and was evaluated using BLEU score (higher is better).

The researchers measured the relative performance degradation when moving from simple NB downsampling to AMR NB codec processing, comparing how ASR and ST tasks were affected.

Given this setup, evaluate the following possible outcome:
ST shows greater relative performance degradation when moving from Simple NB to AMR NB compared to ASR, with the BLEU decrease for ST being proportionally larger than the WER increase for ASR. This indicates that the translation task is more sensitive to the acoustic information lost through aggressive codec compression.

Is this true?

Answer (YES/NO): NO